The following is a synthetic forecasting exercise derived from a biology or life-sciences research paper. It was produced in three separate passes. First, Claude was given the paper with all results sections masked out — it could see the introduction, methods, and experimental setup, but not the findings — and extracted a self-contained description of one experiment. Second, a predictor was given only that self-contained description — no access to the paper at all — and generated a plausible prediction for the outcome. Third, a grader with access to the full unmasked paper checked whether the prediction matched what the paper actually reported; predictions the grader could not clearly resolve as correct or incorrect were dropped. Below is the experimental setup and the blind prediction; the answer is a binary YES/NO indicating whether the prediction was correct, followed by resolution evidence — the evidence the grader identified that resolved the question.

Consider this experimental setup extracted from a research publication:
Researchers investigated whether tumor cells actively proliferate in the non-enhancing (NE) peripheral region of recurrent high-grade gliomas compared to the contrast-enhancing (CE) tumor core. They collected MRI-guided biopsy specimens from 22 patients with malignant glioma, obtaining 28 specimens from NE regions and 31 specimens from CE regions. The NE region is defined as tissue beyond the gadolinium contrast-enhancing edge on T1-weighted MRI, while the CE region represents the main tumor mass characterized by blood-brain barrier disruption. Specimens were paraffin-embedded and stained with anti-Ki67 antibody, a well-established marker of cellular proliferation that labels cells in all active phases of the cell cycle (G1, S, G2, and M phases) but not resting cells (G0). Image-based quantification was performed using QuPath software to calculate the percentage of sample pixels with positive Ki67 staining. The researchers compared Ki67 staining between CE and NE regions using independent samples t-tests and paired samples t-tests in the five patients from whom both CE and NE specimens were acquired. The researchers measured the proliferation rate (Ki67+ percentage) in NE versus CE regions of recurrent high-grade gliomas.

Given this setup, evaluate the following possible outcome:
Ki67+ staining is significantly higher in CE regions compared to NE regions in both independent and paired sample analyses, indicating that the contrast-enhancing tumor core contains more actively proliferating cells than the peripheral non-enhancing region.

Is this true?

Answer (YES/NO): NO